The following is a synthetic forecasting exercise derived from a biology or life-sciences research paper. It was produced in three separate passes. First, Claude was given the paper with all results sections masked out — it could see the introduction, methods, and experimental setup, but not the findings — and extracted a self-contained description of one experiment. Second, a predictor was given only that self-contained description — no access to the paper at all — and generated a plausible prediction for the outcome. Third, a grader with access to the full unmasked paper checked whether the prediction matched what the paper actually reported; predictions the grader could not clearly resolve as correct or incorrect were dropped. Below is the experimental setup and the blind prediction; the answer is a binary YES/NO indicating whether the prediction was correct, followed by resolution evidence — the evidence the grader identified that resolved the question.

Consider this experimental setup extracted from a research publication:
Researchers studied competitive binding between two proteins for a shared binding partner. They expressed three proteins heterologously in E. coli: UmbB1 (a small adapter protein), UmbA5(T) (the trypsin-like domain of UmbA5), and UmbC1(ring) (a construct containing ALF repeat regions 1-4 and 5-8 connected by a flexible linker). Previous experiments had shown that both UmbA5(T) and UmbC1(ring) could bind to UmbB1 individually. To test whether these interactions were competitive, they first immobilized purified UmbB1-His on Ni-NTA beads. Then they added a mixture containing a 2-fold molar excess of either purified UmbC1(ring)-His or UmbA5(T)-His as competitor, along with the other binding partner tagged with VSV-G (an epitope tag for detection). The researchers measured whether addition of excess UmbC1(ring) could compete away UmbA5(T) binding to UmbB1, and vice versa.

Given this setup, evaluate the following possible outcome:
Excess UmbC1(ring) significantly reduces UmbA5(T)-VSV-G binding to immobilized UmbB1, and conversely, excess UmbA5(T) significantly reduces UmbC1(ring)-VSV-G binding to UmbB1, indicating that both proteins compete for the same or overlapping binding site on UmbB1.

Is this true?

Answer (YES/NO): NO